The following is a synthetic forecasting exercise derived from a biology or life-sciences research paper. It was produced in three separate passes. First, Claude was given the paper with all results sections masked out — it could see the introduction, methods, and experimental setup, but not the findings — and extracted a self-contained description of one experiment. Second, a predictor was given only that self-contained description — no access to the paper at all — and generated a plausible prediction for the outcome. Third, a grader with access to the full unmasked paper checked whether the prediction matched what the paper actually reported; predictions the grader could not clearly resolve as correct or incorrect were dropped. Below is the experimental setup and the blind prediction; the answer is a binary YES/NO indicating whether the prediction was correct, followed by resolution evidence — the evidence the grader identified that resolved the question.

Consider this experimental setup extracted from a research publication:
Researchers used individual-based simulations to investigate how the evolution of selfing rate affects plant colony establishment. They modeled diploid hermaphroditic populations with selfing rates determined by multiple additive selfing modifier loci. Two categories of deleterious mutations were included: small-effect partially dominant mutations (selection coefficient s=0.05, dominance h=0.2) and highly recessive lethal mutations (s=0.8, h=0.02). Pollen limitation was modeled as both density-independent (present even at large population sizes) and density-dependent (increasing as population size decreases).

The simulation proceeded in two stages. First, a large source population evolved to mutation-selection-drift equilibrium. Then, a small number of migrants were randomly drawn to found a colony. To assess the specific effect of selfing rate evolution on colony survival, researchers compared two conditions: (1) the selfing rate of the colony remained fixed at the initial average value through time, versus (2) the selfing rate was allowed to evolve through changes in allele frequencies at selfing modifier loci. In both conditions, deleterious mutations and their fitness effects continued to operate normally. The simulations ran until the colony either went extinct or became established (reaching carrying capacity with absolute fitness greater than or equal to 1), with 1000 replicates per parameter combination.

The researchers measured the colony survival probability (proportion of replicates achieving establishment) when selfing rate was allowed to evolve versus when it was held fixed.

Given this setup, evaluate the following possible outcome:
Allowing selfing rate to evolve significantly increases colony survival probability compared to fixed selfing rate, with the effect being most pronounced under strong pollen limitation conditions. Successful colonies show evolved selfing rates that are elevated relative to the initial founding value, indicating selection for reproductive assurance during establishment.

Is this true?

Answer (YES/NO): NO